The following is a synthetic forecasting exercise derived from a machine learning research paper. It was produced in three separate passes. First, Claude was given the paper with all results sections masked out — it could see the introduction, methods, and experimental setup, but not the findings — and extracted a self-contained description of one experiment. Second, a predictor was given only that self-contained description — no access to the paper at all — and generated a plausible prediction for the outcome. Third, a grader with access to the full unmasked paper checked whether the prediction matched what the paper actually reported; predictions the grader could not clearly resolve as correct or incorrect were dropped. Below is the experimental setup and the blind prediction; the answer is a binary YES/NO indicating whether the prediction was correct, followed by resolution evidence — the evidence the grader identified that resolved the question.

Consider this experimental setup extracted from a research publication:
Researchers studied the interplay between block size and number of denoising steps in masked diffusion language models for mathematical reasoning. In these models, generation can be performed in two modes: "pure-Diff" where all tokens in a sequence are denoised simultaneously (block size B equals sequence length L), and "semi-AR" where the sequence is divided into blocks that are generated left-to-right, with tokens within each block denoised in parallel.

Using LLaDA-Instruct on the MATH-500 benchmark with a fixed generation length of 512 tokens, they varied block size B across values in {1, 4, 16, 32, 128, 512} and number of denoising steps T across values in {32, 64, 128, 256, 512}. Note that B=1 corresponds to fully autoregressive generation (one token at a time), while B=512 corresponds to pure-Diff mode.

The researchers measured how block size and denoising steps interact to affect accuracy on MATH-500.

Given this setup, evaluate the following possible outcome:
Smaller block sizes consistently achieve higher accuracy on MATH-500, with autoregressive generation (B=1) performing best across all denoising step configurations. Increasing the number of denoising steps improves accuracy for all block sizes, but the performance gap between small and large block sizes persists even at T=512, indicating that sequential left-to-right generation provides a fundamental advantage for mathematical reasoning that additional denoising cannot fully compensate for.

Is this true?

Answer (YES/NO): NO